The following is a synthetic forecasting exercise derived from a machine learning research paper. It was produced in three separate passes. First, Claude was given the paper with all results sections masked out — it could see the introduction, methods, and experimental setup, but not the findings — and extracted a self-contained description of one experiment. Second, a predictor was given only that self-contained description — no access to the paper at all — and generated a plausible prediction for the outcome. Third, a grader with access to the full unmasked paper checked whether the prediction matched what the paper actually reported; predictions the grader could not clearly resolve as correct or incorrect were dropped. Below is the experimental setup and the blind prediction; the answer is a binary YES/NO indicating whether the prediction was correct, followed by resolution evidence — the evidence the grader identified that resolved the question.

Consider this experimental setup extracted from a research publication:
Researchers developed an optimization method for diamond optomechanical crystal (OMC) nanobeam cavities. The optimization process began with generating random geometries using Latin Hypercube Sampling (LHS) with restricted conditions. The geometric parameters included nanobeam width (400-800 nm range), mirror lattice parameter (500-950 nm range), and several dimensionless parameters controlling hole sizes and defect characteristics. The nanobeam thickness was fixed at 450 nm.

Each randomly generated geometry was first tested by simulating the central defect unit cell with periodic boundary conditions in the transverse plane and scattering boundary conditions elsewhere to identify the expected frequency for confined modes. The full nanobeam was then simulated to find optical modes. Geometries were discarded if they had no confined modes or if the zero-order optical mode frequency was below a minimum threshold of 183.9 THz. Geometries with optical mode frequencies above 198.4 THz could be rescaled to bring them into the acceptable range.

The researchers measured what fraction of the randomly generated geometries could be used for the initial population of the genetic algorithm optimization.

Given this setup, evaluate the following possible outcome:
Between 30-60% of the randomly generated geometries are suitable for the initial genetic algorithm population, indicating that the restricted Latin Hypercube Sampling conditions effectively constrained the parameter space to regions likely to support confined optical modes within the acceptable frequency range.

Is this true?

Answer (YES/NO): YES